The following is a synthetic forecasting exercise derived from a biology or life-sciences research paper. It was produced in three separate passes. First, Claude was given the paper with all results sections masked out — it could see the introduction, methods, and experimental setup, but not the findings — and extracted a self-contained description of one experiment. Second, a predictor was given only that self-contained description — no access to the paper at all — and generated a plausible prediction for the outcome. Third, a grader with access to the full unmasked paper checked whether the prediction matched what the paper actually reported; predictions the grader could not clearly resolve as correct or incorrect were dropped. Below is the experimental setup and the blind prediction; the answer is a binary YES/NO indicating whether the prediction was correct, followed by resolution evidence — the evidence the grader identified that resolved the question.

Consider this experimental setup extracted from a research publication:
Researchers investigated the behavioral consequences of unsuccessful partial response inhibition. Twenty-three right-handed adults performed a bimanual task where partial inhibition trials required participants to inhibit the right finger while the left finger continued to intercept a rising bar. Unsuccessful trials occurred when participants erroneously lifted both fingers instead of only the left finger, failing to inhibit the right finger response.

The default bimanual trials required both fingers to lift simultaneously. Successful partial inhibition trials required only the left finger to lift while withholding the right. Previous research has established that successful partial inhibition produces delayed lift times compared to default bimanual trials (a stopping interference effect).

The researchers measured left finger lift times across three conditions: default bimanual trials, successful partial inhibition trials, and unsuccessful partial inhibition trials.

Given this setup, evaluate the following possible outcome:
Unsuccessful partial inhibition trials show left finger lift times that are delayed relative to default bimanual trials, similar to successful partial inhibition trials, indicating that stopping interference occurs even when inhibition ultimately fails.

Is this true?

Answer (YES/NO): NO